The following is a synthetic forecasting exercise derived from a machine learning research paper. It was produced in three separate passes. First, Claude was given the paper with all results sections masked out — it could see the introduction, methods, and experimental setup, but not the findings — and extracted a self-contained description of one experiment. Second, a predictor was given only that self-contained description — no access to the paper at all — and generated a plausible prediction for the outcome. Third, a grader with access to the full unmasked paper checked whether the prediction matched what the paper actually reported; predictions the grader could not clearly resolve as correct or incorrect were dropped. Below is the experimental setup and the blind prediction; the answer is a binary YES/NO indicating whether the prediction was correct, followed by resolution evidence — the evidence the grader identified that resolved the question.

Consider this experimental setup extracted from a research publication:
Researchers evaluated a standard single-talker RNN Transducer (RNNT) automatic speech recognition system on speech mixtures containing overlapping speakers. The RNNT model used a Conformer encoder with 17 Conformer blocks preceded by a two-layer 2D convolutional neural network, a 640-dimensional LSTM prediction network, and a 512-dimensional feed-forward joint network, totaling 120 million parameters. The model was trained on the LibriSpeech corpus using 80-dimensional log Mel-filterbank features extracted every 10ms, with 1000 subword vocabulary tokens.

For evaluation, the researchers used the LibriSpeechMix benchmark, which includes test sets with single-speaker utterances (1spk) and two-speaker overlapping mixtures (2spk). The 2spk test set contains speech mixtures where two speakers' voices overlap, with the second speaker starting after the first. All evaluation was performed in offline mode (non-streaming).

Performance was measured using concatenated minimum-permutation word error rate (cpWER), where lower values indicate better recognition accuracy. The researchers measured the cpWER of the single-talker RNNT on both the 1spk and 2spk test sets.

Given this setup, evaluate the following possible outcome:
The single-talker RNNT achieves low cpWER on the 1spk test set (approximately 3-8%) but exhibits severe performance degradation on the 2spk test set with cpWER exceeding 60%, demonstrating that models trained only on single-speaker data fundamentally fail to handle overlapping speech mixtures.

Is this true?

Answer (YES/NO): NO